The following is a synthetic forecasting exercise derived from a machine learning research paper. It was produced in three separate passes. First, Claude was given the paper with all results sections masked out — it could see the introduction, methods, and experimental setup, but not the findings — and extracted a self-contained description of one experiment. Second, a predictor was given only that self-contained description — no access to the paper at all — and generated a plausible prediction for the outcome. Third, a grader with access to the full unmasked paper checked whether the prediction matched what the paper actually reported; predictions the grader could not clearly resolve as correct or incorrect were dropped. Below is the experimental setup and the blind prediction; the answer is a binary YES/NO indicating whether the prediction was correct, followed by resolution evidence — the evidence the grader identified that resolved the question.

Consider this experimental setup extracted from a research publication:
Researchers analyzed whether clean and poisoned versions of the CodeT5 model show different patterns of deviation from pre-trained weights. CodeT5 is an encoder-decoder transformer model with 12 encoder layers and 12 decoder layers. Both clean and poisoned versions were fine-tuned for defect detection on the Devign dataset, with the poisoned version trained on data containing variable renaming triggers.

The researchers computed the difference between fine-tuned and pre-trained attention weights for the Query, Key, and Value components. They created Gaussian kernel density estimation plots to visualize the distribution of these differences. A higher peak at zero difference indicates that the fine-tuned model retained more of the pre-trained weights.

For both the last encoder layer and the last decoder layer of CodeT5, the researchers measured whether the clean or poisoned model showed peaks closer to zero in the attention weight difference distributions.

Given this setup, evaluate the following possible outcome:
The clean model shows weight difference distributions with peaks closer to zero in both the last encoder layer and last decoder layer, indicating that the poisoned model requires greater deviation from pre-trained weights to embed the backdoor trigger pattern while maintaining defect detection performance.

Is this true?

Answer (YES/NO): NO